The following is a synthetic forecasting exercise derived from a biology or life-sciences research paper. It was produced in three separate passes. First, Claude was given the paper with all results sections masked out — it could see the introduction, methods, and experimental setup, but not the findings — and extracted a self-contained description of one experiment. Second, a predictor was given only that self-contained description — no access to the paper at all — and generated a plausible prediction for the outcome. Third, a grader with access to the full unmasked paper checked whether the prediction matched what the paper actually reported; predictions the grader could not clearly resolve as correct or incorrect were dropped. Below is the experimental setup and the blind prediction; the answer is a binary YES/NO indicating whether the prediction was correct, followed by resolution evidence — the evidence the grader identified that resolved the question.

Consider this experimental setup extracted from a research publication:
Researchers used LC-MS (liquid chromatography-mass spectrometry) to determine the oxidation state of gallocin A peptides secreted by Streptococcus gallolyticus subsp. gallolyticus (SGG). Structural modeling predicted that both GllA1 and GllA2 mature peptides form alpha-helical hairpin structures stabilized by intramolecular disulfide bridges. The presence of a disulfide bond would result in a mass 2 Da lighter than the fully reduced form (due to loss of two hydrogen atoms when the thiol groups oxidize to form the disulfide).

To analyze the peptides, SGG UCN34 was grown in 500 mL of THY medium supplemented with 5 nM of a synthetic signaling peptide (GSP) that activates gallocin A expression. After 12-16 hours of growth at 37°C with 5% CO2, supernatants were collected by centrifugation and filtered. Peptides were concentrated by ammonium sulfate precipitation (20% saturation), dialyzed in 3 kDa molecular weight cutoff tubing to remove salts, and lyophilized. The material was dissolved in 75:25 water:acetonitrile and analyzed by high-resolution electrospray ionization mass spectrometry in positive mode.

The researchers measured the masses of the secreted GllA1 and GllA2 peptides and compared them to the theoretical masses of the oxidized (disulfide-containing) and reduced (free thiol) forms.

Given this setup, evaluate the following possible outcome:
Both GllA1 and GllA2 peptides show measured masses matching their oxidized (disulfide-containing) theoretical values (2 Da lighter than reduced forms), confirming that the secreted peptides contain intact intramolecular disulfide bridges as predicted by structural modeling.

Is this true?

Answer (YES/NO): YES